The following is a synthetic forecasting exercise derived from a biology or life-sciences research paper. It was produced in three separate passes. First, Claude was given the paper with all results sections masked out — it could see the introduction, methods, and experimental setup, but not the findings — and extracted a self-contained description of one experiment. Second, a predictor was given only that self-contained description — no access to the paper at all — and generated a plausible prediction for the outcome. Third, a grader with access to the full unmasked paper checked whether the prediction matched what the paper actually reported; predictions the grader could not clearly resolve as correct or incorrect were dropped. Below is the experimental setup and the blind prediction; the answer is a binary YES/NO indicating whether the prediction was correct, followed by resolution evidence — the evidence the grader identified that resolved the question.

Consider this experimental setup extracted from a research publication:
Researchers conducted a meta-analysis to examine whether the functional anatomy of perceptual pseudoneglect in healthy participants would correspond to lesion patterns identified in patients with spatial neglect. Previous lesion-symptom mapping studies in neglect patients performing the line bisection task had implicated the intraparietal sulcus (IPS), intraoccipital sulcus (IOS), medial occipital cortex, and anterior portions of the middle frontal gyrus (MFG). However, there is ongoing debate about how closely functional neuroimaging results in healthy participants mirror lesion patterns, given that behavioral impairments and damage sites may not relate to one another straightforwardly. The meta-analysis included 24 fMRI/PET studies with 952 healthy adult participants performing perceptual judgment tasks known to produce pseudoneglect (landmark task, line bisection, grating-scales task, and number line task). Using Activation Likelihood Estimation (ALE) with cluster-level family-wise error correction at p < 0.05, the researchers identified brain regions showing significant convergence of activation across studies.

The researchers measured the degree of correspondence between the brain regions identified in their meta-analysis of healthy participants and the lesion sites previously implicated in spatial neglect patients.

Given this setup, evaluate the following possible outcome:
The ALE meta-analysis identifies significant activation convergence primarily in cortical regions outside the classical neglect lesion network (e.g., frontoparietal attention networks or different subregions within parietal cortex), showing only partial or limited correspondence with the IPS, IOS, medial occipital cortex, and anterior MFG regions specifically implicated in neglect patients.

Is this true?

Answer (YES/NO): NO